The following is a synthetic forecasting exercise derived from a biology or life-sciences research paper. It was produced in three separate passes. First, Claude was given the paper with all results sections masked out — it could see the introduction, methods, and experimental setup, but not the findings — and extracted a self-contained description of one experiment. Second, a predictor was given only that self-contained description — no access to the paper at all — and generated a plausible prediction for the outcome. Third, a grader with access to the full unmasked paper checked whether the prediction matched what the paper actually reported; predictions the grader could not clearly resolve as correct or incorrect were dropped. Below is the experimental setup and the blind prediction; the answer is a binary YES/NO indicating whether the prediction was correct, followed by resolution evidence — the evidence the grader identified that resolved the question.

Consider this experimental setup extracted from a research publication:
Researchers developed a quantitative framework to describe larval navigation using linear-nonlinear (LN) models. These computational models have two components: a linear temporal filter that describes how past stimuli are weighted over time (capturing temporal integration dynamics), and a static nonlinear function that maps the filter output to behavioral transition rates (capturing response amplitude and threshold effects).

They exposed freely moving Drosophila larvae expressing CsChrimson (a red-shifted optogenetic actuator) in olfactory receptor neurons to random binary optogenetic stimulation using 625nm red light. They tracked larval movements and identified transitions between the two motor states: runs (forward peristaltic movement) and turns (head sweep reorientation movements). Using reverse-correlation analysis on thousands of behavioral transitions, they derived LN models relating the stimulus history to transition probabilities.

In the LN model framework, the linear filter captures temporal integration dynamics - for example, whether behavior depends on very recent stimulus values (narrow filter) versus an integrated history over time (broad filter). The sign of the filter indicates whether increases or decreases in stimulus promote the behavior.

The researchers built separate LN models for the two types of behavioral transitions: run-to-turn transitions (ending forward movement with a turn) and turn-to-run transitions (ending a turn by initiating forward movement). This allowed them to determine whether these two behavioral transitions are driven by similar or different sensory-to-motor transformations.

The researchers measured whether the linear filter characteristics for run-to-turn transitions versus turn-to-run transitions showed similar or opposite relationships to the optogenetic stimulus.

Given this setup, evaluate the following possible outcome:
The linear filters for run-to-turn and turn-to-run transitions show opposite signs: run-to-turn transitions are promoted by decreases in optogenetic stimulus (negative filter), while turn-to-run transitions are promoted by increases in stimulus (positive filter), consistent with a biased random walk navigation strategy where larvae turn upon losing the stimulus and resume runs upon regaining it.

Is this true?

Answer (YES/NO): YES